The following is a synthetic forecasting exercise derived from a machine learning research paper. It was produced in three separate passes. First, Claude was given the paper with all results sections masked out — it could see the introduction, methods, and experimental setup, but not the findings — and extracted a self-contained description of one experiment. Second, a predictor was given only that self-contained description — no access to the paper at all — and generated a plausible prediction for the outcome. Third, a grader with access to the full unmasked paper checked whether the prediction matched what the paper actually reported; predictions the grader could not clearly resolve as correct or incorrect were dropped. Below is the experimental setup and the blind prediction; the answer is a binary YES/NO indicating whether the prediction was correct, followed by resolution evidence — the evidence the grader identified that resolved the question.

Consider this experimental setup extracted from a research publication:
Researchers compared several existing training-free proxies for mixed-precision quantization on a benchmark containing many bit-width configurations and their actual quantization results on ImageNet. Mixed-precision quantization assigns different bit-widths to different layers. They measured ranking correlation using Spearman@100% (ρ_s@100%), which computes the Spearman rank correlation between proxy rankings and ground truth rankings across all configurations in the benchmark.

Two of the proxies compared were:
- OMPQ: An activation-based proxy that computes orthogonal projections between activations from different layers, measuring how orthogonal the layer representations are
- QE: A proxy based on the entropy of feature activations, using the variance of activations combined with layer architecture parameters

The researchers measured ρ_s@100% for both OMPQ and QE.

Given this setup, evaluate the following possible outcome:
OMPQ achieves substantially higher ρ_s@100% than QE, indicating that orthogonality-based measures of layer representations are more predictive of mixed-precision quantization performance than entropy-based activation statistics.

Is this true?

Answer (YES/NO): NO